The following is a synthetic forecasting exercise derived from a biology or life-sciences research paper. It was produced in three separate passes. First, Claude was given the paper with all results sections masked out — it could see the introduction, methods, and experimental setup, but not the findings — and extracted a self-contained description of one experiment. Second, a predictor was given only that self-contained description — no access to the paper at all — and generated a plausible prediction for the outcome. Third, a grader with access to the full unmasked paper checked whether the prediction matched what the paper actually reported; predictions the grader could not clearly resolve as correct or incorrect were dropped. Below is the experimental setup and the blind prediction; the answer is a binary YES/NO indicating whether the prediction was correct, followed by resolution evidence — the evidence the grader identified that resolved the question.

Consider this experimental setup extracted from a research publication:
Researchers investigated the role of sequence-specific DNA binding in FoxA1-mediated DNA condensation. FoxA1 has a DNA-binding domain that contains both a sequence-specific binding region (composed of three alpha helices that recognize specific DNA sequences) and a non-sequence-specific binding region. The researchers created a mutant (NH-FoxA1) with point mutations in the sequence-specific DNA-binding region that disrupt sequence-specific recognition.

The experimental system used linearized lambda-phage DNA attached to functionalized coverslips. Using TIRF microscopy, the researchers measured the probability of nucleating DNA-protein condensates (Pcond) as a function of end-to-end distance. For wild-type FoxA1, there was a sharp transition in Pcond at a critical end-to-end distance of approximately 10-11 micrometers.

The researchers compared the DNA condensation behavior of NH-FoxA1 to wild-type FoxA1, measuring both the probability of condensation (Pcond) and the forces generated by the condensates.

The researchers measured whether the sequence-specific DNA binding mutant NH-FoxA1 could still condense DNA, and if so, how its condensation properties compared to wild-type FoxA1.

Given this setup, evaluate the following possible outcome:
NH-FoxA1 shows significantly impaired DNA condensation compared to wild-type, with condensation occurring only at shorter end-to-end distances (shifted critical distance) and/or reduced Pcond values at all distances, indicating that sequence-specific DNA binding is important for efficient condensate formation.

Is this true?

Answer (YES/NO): YES